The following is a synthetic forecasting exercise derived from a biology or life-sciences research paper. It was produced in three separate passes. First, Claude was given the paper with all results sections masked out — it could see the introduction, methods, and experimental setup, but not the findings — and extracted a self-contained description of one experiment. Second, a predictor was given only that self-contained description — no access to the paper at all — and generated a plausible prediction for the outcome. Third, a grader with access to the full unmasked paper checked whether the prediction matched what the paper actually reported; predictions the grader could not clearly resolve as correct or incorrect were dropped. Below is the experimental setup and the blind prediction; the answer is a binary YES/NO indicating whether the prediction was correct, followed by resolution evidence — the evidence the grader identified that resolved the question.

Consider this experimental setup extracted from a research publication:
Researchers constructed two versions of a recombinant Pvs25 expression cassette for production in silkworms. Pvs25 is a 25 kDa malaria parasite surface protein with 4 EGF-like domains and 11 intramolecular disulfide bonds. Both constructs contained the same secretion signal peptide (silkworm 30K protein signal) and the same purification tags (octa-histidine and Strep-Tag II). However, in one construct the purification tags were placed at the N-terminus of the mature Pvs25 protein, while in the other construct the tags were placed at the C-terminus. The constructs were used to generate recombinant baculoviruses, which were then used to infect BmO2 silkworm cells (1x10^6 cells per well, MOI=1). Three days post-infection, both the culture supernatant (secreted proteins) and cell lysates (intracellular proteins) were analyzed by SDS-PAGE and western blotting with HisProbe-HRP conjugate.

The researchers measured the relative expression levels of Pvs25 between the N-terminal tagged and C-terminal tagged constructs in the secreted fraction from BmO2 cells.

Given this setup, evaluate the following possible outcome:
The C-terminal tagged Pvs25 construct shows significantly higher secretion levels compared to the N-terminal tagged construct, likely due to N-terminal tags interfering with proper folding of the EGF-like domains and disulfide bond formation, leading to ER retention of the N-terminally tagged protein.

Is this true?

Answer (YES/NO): NO